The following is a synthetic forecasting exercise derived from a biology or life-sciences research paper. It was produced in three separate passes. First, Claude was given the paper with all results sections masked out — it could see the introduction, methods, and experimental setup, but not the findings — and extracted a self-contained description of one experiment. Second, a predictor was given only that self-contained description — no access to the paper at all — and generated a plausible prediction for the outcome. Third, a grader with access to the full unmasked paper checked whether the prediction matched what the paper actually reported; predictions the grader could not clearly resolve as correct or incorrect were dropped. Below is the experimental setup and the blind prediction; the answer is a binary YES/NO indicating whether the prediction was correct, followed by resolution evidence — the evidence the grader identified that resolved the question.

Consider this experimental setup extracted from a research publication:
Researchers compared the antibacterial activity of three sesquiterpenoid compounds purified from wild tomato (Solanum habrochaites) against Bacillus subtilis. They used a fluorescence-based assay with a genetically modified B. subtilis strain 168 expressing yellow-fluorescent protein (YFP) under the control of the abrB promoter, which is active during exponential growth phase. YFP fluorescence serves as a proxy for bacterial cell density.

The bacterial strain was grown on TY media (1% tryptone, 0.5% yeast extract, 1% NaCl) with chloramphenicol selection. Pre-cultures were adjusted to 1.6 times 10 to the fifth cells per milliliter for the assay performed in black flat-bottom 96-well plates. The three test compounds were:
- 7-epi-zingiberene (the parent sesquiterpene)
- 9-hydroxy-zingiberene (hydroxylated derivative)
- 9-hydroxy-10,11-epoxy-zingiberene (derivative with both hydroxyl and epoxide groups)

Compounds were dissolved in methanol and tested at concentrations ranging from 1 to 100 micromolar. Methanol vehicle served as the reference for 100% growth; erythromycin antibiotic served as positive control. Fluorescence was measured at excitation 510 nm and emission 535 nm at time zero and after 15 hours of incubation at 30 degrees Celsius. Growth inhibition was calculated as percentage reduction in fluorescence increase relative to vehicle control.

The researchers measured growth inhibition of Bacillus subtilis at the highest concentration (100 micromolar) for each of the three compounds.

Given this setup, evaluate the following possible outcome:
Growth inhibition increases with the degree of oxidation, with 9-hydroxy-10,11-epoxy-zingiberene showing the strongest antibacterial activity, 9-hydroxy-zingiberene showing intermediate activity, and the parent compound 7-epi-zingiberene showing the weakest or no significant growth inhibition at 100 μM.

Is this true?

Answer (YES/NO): YES